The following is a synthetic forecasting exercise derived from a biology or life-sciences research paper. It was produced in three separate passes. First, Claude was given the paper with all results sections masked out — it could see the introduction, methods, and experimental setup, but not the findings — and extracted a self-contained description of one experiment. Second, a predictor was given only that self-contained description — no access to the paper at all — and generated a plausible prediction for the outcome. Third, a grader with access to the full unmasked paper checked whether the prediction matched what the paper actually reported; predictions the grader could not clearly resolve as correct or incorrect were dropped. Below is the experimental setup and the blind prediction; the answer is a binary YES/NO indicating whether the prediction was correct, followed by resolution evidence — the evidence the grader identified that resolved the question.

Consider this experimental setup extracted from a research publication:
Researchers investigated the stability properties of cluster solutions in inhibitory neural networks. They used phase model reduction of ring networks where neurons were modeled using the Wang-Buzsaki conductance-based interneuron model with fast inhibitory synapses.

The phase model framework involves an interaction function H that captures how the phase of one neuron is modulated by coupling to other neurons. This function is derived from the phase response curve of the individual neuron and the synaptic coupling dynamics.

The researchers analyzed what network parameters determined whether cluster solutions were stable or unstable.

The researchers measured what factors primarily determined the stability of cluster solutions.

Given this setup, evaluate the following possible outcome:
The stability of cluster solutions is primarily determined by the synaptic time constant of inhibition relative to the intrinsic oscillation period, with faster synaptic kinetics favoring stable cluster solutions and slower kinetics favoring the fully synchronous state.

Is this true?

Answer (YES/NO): NO